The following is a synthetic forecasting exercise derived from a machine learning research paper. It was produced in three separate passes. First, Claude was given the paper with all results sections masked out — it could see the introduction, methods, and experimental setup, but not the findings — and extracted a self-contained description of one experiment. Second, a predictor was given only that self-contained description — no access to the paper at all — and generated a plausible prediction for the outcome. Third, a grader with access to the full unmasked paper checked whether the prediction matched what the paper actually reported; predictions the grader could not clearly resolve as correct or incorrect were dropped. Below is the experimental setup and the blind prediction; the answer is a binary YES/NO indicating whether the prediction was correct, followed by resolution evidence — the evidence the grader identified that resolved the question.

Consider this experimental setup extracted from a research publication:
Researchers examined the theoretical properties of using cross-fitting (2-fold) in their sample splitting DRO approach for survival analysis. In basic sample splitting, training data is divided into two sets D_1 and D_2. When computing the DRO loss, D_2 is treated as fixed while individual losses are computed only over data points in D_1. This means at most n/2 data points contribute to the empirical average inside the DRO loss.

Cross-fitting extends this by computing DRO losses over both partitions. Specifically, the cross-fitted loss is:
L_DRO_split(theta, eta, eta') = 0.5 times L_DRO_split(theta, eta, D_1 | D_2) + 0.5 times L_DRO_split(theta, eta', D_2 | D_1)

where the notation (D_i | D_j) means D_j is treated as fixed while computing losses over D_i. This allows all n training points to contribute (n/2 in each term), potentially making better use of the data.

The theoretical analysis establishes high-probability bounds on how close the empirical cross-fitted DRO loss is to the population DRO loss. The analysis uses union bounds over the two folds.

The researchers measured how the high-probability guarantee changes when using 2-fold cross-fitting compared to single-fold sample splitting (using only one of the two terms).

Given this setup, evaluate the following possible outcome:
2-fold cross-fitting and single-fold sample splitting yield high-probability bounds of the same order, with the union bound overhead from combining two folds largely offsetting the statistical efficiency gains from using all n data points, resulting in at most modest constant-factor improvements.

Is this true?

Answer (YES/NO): NO